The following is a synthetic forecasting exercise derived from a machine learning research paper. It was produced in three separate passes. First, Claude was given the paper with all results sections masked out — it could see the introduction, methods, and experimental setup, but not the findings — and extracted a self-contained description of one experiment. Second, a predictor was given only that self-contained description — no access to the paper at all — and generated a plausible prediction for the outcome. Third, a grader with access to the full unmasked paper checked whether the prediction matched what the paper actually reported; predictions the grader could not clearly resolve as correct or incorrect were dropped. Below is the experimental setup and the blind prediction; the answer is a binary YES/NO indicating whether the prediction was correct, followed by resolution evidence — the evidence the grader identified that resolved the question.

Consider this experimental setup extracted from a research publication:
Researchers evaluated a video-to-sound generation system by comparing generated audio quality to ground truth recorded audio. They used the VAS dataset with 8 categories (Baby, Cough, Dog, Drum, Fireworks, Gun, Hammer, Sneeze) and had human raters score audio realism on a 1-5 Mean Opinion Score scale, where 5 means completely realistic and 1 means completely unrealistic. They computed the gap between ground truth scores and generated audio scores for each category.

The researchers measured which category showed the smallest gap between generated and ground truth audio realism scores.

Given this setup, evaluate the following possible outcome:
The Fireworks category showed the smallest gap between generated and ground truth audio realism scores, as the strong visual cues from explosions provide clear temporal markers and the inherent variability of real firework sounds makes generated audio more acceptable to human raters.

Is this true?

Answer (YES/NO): NO